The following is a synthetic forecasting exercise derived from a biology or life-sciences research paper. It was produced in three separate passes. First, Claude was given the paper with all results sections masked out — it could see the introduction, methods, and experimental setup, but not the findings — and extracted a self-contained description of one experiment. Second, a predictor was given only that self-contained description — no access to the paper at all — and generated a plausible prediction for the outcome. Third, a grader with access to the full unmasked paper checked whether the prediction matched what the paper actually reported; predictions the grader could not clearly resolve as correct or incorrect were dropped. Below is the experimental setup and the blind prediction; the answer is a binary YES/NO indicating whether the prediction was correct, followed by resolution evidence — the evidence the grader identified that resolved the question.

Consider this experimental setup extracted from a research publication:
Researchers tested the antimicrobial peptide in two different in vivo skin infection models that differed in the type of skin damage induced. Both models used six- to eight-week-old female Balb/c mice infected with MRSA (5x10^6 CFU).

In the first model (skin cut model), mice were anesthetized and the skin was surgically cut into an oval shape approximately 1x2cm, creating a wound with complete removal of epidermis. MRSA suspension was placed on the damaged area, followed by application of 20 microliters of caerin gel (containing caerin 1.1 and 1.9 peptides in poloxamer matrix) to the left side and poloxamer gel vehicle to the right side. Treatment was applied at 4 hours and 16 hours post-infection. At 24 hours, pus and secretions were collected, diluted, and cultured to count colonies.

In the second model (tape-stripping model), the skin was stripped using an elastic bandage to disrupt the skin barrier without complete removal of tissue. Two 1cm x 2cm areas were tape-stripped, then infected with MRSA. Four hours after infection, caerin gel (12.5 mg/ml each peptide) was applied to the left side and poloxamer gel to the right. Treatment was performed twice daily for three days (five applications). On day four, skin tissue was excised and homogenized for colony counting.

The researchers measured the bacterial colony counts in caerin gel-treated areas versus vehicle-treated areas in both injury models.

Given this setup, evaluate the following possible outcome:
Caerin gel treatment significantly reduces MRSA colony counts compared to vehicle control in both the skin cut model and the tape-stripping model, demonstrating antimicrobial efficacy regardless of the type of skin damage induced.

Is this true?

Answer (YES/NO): YES